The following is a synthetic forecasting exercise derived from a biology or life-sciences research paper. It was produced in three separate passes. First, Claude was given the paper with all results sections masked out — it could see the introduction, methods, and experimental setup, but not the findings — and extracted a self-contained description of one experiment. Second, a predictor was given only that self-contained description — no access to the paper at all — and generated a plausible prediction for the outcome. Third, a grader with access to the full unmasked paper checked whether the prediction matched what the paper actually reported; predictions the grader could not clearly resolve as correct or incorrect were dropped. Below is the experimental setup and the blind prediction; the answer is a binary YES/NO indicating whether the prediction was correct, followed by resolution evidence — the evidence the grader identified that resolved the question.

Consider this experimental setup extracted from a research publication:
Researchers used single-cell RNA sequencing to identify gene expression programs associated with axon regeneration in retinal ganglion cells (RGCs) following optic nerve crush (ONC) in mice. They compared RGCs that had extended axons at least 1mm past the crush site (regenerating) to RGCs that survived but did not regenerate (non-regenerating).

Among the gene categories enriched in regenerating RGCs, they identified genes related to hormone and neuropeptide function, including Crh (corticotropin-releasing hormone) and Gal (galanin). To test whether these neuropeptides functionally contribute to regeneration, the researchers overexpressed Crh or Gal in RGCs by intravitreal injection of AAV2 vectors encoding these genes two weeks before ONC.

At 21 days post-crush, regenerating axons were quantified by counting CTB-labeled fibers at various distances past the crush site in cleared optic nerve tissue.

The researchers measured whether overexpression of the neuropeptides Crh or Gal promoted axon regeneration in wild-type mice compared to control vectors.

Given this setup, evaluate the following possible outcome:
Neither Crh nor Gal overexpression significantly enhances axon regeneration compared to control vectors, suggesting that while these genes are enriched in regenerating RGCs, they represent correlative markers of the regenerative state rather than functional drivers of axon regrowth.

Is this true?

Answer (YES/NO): NO